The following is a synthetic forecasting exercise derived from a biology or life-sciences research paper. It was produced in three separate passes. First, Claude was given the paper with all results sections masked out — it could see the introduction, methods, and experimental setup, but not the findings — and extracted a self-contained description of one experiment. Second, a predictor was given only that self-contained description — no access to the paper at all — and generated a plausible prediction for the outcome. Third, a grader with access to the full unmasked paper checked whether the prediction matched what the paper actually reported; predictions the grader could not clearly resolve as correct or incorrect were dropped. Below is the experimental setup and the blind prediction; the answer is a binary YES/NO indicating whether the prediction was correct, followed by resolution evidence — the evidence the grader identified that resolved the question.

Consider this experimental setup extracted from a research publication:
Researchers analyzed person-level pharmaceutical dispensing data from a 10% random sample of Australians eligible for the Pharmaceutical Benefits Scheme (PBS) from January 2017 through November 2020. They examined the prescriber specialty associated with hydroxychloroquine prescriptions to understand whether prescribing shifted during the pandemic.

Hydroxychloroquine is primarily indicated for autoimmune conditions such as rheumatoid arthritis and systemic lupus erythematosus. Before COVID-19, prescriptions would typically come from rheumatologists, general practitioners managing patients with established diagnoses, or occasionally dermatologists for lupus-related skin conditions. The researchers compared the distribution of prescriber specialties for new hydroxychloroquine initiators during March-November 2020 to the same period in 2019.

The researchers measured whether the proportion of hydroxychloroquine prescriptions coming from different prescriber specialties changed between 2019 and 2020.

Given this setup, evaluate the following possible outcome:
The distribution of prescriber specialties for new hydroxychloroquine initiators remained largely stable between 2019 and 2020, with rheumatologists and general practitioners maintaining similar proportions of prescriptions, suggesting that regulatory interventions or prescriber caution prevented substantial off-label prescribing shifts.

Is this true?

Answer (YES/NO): NO